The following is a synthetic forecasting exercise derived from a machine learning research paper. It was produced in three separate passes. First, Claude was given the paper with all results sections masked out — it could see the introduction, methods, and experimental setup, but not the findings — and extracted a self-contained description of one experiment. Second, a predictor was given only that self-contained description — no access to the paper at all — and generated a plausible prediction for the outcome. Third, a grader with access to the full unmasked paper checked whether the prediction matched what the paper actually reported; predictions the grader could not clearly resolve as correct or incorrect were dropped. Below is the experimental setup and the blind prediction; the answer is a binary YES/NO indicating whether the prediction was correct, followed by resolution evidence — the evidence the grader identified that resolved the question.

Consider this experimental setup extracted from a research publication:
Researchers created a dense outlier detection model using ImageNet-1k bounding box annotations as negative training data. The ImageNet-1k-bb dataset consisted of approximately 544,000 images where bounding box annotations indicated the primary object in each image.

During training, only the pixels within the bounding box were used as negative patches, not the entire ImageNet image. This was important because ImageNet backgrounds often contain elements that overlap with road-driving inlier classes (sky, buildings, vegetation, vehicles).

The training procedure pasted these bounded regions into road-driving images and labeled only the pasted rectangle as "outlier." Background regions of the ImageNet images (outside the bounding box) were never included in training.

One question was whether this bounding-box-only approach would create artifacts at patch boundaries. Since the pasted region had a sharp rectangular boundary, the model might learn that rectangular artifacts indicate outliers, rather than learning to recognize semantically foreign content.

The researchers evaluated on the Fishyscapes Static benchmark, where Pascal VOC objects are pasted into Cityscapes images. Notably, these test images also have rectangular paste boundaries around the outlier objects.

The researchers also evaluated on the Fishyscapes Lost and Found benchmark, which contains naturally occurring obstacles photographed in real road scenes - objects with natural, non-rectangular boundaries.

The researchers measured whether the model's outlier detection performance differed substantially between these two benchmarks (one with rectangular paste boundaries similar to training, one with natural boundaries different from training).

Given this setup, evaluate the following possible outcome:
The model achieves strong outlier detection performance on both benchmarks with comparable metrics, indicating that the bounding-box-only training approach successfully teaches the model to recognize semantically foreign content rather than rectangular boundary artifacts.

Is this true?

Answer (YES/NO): NO